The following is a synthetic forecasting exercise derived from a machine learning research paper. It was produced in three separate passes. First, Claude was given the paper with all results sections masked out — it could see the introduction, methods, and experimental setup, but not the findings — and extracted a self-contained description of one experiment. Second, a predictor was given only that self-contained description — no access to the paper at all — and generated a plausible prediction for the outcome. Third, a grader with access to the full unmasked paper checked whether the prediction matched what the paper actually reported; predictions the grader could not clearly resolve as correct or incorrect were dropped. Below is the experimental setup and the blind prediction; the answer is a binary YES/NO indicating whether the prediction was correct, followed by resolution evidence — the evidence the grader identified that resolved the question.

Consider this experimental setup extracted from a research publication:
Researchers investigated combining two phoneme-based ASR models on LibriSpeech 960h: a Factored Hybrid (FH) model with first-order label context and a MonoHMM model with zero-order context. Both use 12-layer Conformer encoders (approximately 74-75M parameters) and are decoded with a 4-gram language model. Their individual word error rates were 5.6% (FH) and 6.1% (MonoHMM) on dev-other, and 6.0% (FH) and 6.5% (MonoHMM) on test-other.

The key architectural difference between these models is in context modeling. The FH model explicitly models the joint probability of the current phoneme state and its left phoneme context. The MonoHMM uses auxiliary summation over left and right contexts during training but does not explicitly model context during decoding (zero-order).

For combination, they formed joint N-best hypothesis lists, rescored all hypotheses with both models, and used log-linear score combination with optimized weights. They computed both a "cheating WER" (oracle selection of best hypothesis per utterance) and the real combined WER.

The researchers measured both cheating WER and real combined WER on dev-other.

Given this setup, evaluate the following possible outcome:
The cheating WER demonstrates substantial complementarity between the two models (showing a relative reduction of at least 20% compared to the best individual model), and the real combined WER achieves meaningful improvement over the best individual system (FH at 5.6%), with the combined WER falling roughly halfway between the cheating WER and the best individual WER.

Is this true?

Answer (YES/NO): NO